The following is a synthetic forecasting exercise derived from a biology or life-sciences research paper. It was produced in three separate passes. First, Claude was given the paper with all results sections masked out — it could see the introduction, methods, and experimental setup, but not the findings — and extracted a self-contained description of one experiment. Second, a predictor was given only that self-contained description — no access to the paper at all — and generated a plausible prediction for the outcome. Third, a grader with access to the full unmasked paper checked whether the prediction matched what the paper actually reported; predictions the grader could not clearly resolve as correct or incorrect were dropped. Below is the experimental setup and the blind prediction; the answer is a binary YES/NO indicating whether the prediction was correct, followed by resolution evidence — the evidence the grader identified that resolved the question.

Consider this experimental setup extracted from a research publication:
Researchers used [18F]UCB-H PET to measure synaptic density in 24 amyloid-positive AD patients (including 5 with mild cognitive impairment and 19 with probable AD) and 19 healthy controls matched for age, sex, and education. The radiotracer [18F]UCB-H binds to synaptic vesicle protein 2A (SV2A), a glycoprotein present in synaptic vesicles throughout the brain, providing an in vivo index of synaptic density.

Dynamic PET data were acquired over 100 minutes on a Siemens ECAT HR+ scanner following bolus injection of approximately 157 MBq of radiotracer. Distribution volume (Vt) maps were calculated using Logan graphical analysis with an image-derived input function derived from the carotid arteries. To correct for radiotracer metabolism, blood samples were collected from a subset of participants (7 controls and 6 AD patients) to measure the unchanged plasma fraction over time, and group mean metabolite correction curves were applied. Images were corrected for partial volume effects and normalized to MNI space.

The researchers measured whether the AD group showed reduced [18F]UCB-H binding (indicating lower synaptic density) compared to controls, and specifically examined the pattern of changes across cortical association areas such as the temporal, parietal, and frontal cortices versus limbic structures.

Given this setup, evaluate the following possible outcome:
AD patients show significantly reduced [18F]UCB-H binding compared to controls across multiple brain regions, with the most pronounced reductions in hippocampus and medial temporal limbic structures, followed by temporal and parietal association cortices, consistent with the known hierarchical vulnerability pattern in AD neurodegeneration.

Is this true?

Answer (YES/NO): NO